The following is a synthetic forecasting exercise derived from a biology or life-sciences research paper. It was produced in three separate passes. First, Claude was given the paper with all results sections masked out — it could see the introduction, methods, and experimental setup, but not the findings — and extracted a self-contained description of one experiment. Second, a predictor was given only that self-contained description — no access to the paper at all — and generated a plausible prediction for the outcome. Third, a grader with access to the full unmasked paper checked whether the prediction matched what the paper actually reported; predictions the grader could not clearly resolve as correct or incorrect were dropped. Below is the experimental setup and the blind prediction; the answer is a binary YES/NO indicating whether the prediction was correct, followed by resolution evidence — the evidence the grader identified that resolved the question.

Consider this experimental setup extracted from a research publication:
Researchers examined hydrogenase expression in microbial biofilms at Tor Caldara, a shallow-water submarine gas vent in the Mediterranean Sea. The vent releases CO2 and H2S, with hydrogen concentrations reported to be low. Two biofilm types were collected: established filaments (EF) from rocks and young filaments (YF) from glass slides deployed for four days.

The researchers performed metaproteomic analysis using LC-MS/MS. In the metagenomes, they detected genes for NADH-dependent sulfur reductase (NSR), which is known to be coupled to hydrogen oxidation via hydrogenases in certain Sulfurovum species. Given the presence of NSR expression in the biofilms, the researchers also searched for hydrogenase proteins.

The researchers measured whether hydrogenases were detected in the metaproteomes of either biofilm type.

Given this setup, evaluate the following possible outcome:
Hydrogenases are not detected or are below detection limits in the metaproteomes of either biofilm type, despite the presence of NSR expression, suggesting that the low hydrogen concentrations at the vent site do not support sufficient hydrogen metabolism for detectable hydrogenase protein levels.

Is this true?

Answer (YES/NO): YES